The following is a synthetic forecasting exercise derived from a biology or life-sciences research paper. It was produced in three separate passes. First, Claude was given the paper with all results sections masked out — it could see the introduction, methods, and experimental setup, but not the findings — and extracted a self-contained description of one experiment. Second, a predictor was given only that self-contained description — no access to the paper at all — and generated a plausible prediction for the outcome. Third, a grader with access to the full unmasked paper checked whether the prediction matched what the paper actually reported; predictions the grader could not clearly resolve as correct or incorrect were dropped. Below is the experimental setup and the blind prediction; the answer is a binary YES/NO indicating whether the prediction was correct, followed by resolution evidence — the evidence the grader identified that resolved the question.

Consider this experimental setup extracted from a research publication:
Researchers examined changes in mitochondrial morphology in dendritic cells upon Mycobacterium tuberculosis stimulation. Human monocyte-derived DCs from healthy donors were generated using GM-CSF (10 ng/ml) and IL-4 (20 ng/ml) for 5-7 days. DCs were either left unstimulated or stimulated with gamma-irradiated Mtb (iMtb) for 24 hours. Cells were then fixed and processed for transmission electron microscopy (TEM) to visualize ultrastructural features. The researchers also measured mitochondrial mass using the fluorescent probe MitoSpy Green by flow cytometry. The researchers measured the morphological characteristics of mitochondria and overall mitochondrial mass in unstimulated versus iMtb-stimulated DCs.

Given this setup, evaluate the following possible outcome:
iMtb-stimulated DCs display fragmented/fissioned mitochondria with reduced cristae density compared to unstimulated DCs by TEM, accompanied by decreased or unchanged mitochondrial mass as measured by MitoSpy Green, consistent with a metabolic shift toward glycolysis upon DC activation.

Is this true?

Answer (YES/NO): NO